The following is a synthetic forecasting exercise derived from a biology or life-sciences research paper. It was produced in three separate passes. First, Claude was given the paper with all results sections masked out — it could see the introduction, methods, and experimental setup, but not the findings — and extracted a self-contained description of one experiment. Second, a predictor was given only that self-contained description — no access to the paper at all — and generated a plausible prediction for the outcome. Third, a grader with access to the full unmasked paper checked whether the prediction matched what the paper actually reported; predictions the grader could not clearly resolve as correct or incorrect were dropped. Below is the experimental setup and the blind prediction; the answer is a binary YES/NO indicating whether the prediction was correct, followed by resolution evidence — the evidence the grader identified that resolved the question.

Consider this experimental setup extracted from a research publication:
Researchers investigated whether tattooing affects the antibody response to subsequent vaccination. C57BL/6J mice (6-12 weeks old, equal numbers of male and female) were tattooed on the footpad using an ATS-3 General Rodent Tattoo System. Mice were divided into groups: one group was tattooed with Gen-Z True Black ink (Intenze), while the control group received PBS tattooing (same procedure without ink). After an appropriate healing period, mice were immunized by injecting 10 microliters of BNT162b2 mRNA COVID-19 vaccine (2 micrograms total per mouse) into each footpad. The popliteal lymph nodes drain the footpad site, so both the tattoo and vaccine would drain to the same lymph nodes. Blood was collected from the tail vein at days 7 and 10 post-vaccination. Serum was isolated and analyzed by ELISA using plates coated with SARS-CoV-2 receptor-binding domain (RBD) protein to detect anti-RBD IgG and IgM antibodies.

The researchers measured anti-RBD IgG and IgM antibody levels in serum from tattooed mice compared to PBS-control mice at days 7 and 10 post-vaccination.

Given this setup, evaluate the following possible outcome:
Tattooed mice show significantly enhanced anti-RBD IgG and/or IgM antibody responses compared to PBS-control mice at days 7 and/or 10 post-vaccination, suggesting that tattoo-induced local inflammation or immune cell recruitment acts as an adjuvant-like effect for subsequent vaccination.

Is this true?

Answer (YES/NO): NO